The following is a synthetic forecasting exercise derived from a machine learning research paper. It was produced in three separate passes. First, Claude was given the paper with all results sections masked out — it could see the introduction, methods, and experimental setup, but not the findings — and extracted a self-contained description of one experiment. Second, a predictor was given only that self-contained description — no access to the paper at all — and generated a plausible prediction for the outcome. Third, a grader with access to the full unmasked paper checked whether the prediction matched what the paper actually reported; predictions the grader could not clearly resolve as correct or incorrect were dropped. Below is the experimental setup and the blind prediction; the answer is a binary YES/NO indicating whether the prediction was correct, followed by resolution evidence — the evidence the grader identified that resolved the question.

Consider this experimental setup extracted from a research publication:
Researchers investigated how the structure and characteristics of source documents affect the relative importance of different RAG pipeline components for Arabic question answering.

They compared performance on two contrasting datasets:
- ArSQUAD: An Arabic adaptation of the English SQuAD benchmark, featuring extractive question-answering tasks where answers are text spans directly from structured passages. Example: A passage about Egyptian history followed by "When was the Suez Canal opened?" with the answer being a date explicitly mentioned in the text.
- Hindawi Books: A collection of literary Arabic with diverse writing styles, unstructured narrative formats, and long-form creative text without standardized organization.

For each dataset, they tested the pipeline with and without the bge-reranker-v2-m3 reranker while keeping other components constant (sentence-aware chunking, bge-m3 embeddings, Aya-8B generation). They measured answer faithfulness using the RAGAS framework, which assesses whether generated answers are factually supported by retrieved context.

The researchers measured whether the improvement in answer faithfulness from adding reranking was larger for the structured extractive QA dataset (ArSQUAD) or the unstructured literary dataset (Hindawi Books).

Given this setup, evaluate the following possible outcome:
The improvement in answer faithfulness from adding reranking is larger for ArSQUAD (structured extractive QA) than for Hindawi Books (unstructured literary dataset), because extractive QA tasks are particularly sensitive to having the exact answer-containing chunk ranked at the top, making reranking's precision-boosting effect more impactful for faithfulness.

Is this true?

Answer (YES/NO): YES